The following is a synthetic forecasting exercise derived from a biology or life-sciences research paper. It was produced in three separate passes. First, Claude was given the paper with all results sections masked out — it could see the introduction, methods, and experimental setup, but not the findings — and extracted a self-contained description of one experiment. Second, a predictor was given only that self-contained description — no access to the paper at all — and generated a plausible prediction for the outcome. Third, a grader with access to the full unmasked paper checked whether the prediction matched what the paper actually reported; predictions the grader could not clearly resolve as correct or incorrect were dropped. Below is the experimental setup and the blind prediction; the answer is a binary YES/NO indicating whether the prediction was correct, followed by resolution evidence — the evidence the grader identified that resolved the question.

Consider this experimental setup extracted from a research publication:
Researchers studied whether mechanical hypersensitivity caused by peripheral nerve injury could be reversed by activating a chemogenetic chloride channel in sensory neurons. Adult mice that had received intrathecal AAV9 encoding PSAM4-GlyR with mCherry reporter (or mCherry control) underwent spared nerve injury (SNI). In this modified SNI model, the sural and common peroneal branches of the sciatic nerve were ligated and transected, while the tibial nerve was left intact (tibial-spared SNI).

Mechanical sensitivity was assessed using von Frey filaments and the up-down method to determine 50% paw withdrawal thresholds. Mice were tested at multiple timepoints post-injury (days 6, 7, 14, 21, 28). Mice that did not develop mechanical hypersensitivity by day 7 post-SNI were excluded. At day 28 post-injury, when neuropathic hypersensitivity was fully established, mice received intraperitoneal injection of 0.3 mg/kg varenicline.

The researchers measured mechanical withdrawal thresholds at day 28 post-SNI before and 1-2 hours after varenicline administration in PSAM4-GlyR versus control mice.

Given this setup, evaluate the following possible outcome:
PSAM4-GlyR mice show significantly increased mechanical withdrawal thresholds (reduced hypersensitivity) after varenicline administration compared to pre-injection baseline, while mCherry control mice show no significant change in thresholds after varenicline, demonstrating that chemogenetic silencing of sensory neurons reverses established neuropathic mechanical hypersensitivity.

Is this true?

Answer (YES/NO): YES